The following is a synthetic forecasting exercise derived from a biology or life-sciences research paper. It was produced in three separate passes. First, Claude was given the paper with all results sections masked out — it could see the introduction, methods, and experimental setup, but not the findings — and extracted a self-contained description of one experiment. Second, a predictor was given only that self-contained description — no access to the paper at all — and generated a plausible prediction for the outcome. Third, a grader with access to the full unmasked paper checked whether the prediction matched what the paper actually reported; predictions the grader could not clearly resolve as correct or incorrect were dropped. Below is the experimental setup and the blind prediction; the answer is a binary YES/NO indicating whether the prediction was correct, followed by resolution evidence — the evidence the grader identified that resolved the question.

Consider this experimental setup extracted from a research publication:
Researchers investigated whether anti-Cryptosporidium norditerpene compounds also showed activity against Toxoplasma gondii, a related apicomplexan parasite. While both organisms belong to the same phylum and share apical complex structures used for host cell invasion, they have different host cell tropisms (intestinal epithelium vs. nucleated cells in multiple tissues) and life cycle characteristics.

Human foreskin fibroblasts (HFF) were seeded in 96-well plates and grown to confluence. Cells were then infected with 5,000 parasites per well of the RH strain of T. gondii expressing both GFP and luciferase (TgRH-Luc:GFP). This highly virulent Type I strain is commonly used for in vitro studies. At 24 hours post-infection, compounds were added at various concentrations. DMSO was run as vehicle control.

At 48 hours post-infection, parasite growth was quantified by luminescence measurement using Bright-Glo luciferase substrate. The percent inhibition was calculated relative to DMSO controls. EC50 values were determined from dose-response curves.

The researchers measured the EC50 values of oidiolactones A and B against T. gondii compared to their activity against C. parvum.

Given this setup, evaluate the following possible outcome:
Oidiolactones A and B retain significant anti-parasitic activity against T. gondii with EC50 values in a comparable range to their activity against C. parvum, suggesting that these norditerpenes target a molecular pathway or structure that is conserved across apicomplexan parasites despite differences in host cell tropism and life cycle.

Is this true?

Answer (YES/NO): YES